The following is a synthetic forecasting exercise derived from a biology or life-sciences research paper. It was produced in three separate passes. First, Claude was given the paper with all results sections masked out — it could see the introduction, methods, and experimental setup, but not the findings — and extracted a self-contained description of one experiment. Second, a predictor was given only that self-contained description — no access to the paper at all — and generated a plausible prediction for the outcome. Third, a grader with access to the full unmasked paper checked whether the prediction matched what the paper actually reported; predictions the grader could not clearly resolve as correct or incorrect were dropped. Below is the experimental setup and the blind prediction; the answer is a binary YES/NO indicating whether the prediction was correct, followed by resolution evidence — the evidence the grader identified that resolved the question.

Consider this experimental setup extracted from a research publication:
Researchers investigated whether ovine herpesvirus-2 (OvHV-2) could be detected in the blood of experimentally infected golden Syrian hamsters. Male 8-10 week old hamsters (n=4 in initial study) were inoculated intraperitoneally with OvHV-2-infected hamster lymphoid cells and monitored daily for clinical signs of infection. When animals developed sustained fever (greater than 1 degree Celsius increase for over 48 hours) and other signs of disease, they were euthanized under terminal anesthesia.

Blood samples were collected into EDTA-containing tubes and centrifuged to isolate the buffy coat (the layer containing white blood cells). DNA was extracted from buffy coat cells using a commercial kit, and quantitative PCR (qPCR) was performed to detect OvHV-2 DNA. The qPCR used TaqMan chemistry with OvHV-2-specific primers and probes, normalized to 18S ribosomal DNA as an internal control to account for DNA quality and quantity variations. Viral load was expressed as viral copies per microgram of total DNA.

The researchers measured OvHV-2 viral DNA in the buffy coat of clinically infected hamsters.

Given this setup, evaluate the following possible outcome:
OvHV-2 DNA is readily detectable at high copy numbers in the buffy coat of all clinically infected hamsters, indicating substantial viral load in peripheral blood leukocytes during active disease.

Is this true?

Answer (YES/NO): NO